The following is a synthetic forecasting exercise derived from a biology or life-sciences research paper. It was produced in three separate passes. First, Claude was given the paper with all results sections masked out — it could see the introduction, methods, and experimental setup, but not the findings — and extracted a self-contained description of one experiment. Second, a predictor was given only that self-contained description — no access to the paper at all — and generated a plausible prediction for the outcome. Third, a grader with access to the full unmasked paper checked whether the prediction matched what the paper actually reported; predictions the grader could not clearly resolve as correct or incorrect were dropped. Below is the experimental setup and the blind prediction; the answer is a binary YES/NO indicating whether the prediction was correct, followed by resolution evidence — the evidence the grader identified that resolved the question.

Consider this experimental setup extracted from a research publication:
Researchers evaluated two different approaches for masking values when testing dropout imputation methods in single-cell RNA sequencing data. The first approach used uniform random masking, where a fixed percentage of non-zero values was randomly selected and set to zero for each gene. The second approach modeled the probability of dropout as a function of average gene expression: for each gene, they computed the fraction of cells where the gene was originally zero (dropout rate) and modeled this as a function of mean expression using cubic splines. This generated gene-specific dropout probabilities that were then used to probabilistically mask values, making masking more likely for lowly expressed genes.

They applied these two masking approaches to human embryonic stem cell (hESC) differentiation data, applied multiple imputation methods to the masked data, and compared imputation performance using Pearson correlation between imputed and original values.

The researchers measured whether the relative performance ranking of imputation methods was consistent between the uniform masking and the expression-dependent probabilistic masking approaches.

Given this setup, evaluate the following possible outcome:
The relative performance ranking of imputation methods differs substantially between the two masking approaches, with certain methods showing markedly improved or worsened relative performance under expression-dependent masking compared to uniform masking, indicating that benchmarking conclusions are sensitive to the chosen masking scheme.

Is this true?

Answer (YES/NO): NO